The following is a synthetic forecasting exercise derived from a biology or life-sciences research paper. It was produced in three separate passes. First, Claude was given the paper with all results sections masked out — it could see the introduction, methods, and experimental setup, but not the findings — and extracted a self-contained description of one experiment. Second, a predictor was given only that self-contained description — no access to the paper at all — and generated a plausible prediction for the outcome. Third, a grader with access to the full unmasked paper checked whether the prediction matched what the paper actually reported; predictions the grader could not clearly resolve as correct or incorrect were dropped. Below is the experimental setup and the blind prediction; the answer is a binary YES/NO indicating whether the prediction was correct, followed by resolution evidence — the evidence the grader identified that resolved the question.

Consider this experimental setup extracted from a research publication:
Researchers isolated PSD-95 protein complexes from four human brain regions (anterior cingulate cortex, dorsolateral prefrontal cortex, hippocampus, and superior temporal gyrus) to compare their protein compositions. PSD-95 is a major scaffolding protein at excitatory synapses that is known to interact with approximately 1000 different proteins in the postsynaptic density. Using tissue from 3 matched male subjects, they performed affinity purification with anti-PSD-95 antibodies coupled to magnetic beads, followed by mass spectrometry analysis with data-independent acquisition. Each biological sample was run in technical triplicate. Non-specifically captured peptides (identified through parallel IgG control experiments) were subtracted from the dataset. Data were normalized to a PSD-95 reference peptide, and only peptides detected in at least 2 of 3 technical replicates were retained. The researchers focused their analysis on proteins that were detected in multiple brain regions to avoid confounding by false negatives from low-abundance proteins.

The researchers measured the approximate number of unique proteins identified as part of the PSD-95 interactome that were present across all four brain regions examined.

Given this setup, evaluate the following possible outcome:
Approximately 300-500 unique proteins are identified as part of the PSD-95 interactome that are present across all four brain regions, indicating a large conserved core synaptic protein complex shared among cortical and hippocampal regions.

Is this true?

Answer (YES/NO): NO